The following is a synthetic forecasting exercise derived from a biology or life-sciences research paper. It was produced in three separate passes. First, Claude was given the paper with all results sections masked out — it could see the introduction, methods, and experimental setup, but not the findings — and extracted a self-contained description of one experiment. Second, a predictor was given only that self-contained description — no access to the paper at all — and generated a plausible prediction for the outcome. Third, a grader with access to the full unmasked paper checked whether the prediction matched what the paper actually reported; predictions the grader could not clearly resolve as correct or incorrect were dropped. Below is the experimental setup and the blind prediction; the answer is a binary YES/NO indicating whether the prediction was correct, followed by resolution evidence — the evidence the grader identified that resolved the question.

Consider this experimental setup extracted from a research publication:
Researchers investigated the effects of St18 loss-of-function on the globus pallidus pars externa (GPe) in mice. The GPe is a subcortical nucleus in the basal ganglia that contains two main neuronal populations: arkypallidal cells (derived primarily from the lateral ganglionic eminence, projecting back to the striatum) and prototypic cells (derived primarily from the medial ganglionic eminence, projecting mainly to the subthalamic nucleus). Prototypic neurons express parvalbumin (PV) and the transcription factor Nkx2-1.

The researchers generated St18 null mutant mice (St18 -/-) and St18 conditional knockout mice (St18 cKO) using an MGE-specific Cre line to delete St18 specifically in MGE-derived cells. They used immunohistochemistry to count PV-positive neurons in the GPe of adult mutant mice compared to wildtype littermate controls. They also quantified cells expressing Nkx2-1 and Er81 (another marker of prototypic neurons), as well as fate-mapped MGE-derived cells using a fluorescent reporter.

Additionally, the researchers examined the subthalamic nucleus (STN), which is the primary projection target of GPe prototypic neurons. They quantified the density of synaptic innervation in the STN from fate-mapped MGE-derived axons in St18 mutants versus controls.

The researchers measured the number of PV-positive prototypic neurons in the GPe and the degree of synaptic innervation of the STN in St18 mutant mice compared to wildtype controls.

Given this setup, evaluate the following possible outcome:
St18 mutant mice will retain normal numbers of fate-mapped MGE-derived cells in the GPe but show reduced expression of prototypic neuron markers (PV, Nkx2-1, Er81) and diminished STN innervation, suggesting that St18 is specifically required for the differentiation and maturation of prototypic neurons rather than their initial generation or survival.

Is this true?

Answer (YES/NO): NO